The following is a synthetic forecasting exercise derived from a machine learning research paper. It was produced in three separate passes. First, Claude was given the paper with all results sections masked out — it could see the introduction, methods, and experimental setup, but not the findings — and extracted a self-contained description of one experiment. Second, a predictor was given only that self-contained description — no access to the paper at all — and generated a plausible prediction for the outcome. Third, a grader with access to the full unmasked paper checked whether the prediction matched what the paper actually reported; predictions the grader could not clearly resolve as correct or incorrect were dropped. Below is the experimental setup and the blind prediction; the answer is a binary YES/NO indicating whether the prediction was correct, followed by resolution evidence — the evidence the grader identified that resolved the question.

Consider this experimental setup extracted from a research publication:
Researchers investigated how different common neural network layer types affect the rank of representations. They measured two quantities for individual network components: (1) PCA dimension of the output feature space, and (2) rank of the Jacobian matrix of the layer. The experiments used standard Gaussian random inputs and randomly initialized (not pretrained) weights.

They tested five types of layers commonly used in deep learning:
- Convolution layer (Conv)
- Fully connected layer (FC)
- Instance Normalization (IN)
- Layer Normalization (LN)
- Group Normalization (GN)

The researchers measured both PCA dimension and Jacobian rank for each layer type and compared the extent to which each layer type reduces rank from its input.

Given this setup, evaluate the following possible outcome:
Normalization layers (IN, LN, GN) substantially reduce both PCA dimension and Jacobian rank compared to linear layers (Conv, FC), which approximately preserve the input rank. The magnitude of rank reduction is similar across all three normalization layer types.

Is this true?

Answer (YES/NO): NO